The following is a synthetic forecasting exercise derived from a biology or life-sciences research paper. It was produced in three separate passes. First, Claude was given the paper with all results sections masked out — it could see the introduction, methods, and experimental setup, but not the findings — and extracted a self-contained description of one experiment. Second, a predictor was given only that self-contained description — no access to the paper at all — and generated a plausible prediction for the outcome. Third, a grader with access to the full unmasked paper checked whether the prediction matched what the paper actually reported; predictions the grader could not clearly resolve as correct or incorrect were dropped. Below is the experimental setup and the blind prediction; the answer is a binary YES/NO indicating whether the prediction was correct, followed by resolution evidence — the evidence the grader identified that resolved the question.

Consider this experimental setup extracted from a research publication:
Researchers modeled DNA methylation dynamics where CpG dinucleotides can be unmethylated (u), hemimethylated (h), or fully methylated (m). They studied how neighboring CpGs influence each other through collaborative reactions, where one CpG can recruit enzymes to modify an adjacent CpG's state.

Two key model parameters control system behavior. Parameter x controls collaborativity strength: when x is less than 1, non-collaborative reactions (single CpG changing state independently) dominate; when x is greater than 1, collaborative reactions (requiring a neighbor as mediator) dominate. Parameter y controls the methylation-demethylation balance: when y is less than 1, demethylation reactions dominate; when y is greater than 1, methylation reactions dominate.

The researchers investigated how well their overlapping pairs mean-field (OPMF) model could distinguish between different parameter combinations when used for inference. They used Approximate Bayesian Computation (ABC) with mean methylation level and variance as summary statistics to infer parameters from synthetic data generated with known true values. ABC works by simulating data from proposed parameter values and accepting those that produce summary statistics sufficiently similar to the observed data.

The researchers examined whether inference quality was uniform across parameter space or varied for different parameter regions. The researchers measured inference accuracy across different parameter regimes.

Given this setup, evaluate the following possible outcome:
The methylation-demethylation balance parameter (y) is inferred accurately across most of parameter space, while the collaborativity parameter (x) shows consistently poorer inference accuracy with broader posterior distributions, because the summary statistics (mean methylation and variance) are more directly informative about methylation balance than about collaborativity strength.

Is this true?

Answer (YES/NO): YES